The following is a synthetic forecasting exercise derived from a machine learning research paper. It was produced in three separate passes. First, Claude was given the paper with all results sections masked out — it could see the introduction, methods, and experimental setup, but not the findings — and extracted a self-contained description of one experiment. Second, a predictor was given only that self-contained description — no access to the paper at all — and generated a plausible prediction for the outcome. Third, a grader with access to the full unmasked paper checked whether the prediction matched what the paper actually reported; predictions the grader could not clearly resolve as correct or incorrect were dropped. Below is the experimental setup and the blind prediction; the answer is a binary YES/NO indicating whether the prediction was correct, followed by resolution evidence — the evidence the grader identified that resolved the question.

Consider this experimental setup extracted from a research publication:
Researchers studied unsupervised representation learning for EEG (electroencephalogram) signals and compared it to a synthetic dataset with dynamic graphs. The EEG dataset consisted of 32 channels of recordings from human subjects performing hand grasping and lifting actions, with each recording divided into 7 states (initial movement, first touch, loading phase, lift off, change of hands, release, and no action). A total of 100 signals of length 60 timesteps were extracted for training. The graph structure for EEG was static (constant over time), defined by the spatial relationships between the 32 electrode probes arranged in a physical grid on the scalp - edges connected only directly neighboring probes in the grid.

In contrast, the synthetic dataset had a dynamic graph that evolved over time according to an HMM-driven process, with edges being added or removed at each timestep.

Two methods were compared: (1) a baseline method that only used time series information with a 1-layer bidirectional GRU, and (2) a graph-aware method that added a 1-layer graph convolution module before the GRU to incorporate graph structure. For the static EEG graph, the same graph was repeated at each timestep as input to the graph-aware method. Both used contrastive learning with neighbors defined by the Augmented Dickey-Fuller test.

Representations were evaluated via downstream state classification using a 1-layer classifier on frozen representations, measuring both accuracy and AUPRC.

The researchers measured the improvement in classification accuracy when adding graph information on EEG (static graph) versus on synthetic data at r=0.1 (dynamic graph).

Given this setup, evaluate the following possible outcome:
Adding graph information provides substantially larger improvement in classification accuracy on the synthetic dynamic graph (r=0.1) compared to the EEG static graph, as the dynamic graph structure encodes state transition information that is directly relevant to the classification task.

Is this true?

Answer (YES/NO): YES